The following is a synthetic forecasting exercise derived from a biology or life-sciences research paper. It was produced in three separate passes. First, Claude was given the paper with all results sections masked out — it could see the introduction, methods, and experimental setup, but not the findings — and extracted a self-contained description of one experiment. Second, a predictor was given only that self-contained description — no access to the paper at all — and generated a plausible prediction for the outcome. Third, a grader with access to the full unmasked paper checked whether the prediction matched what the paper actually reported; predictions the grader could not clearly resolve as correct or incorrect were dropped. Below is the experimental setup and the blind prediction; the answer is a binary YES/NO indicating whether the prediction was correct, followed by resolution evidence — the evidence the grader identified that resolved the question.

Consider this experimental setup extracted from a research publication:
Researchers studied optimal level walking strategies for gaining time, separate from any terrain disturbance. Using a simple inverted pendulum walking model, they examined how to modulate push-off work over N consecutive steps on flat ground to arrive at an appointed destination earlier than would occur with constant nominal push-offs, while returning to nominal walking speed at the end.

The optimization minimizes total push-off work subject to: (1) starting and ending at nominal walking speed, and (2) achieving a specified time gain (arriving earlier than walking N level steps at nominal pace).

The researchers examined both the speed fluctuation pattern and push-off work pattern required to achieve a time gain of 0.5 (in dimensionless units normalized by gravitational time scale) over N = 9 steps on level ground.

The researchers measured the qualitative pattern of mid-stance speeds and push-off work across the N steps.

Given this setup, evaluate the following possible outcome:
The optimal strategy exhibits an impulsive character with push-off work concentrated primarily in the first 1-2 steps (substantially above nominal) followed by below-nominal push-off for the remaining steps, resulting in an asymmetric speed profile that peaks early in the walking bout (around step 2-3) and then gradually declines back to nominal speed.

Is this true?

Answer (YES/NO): NO